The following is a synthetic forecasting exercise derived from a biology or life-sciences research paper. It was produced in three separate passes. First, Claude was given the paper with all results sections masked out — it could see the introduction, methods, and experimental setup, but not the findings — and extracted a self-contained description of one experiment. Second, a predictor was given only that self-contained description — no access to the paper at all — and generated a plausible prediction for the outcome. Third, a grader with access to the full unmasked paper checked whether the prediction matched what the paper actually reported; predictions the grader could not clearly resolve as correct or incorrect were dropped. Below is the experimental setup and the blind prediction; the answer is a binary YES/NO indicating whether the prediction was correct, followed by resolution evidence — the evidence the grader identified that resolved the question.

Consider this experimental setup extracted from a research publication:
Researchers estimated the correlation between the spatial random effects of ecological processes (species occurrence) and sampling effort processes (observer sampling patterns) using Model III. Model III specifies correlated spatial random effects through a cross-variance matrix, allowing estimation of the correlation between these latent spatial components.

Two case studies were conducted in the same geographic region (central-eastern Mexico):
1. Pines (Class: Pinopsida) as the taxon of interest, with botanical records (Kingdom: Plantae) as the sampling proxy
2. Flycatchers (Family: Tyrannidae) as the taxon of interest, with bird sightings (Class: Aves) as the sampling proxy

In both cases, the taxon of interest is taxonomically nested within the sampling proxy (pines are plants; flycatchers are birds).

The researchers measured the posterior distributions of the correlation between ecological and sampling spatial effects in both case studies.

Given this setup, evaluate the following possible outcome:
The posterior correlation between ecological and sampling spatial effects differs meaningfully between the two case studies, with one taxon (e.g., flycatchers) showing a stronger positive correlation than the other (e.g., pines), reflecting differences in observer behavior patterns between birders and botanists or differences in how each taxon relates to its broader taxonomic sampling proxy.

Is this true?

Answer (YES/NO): NO